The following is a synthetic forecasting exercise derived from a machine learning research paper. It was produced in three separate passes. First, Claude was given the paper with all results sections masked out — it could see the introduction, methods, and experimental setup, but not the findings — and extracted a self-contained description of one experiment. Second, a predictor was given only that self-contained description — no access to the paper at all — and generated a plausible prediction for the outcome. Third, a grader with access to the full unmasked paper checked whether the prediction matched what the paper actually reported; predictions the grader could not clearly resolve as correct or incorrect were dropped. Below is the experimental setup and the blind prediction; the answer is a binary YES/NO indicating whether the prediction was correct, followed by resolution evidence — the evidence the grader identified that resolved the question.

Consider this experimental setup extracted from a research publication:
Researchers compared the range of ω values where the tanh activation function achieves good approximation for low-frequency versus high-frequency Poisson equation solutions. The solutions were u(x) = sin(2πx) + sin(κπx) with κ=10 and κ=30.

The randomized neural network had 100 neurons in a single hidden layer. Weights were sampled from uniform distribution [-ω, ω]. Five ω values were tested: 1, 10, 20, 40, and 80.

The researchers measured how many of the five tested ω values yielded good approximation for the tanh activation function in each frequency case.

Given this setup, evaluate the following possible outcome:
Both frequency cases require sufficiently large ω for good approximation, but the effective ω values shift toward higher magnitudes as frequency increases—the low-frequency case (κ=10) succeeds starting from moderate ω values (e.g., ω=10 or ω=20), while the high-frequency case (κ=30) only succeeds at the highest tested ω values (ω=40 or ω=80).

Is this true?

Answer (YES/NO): NO